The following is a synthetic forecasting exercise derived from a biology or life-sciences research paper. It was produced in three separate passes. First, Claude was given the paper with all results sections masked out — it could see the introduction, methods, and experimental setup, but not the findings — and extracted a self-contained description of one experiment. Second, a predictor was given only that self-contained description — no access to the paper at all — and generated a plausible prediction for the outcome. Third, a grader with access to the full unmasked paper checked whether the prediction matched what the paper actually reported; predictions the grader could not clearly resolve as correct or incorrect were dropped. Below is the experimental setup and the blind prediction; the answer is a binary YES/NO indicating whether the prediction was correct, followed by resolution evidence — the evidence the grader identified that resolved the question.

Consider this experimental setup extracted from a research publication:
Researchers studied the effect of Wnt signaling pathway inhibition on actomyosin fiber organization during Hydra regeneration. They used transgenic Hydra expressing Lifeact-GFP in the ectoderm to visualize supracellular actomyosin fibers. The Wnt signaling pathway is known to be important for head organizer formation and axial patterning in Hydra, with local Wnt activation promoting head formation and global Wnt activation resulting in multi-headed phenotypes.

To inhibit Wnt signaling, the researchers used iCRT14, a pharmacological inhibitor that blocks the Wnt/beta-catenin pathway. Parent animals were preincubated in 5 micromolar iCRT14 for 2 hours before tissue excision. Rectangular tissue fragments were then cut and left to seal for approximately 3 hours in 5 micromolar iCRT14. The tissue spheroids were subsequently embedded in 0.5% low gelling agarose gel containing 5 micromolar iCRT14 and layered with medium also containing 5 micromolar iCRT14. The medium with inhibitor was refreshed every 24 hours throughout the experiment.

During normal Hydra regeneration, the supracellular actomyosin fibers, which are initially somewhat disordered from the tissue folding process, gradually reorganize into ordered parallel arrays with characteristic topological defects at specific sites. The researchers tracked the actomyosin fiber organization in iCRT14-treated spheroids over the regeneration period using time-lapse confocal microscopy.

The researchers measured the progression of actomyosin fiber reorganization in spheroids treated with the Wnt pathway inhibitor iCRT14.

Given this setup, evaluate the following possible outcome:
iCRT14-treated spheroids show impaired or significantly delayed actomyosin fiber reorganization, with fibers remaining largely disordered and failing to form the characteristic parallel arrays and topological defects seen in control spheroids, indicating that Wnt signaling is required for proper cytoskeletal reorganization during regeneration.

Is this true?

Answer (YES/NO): YES